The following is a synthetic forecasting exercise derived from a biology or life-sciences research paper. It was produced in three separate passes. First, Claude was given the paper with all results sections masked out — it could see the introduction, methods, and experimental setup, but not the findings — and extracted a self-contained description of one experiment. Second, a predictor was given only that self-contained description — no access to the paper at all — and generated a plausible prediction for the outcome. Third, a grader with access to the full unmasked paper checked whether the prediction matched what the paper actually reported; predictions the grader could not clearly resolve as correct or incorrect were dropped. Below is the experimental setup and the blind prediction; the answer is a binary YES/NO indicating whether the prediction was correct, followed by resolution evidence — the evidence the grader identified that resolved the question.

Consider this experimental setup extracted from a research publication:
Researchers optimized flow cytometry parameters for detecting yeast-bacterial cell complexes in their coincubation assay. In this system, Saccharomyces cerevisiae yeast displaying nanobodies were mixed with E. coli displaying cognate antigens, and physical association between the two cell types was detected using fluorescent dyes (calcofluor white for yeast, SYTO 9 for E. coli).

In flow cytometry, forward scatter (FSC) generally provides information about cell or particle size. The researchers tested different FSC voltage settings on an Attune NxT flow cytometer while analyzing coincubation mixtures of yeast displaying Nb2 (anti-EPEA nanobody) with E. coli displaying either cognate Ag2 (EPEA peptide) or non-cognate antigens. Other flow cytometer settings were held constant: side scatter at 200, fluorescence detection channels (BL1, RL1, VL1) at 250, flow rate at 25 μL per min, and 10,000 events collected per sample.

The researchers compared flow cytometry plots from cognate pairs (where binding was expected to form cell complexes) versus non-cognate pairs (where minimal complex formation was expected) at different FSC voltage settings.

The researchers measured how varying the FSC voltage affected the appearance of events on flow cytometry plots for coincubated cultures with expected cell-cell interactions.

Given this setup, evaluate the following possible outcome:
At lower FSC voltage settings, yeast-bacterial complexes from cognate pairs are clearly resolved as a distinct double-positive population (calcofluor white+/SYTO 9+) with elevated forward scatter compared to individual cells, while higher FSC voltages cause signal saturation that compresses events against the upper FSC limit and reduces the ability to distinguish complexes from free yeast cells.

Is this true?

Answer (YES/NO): NO